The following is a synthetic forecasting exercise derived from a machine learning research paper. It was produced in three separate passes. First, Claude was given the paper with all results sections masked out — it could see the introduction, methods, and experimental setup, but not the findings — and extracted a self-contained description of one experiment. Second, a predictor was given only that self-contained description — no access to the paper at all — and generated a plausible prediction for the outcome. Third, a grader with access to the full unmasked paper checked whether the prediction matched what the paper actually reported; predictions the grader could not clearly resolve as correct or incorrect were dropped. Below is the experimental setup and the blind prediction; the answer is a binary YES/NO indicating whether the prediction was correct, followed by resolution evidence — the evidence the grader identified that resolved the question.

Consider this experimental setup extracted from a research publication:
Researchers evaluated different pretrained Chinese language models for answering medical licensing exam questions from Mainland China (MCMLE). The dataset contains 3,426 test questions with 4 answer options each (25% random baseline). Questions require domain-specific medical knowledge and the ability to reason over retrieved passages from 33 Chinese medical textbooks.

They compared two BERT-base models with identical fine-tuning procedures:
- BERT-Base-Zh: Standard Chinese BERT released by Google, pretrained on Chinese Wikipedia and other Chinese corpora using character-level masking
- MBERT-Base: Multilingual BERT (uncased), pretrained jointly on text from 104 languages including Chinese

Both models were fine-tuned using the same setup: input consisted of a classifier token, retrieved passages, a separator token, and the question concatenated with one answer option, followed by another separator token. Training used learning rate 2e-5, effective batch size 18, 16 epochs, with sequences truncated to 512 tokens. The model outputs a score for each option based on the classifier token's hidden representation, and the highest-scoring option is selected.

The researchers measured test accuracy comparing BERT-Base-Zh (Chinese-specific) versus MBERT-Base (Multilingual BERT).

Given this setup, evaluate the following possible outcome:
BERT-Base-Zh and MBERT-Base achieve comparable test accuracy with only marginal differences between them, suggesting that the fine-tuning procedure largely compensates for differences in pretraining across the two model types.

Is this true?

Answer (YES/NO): NO